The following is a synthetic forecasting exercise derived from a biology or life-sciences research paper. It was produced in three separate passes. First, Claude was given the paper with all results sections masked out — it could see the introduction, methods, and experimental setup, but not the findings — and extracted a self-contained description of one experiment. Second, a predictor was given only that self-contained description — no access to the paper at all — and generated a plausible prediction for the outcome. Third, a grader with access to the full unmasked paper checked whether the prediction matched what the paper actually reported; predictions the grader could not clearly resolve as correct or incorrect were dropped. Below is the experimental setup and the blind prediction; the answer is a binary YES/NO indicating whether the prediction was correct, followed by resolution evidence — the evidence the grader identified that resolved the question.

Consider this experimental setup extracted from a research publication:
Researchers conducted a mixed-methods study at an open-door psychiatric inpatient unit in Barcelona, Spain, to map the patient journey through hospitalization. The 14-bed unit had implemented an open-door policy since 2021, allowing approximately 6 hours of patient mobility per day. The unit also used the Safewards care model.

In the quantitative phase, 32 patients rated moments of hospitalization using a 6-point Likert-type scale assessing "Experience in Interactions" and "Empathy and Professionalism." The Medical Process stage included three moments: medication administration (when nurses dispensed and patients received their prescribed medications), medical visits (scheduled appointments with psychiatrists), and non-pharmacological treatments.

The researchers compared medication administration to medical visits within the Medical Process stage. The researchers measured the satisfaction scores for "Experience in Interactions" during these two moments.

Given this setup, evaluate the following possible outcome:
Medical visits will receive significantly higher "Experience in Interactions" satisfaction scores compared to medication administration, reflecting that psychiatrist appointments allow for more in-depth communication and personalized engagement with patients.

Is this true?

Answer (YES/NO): YES